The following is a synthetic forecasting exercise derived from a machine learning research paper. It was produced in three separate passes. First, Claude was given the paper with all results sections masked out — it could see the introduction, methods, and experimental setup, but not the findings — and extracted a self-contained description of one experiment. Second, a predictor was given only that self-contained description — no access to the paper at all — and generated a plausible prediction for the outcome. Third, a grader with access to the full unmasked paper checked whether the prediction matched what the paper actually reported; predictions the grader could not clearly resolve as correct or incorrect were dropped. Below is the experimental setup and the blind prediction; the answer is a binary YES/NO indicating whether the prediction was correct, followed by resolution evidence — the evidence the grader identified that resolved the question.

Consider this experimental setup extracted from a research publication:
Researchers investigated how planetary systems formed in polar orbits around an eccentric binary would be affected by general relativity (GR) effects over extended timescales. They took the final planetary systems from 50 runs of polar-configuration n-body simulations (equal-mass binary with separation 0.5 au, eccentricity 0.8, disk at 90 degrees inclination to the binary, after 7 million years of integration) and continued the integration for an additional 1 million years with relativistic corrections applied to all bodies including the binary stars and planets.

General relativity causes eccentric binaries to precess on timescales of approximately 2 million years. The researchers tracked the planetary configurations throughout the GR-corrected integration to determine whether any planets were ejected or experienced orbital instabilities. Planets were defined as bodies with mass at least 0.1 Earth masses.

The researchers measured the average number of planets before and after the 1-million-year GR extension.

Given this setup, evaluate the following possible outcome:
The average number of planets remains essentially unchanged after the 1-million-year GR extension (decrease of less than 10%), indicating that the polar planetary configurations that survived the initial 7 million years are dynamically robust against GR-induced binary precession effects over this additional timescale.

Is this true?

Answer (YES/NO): YES